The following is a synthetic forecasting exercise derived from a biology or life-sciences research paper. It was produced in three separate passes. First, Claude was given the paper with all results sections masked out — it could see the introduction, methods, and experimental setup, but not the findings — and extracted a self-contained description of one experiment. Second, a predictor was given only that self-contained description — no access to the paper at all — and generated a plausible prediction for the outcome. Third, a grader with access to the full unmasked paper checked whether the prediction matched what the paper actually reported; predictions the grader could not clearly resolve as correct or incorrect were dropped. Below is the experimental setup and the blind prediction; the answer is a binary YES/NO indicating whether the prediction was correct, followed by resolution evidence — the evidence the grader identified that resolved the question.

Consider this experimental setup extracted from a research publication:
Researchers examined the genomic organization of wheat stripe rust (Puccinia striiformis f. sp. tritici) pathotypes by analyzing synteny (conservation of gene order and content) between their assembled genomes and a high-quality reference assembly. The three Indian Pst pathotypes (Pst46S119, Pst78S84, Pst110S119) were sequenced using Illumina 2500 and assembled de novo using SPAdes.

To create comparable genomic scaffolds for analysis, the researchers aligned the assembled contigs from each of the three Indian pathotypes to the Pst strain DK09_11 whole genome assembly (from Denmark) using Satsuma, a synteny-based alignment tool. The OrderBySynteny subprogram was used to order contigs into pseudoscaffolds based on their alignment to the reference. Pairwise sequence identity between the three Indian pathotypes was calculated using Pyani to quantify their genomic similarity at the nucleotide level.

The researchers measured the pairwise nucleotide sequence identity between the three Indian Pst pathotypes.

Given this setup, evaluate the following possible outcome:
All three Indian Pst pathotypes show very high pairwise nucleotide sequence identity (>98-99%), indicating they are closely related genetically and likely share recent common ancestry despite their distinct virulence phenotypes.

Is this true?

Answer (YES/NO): NO